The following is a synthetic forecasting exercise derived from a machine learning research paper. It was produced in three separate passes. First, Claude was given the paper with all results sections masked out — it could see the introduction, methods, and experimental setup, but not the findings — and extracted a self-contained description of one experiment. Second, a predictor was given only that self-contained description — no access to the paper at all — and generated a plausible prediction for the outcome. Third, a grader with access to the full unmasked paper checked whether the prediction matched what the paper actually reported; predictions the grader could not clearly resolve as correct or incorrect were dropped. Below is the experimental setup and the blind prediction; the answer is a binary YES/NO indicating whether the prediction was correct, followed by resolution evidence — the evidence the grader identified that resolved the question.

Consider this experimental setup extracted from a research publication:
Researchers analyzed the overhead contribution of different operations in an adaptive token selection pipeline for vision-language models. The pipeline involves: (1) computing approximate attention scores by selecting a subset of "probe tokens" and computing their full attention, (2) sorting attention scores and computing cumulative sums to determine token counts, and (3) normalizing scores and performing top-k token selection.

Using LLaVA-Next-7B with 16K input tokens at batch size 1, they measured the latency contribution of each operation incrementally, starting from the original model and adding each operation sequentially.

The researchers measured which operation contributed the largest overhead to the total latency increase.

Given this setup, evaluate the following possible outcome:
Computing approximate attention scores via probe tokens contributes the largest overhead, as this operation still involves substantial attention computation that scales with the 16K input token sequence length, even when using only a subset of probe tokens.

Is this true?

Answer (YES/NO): YES